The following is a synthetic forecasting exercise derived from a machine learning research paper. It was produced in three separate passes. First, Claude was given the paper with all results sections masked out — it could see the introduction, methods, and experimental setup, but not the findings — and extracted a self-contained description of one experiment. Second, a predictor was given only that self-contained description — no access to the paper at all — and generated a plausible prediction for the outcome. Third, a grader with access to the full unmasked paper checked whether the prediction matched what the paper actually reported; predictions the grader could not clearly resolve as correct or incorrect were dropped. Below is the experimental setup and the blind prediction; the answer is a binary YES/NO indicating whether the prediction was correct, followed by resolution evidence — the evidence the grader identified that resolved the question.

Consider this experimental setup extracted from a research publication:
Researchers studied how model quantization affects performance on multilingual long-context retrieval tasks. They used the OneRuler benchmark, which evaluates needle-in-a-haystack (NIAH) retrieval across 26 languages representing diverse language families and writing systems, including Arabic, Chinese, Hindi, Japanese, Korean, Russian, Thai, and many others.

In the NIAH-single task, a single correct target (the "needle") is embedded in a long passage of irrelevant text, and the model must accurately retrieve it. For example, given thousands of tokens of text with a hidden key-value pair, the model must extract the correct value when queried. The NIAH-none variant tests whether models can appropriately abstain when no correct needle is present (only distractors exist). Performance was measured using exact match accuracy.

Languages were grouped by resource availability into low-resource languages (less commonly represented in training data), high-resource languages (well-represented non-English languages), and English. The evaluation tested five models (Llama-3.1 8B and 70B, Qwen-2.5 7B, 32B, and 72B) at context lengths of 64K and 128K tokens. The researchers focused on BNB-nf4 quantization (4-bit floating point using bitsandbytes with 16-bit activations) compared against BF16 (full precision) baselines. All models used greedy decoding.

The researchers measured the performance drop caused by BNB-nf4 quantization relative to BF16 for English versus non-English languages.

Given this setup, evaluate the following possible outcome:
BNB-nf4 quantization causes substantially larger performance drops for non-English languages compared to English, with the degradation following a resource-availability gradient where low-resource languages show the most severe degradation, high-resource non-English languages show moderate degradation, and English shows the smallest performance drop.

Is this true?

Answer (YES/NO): NO